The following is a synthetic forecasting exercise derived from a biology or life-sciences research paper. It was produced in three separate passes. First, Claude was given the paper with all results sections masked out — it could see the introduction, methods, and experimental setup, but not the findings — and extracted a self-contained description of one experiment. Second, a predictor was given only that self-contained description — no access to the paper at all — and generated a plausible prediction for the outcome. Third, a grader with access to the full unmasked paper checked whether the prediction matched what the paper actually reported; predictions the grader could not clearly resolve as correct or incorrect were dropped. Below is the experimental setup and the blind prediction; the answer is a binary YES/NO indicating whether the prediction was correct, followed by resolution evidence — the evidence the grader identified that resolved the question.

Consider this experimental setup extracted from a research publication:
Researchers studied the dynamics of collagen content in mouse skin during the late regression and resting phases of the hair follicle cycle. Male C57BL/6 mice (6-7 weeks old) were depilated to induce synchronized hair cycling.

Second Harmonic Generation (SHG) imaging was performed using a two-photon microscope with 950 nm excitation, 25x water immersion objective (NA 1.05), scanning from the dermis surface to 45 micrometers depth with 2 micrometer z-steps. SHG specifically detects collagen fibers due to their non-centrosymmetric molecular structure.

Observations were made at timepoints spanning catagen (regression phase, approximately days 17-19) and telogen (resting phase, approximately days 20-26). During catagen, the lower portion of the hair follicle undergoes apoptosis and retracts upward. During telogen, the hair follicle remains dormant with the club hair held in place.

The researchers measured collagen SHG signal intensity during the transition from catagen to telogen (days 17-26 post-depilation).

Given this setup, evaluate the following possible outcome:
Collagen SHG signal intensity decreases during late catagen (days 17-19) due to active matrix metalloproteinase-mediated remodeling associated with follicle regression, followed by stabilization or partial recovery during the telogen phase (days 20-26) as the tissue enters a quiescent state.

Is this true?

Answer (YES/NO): NO